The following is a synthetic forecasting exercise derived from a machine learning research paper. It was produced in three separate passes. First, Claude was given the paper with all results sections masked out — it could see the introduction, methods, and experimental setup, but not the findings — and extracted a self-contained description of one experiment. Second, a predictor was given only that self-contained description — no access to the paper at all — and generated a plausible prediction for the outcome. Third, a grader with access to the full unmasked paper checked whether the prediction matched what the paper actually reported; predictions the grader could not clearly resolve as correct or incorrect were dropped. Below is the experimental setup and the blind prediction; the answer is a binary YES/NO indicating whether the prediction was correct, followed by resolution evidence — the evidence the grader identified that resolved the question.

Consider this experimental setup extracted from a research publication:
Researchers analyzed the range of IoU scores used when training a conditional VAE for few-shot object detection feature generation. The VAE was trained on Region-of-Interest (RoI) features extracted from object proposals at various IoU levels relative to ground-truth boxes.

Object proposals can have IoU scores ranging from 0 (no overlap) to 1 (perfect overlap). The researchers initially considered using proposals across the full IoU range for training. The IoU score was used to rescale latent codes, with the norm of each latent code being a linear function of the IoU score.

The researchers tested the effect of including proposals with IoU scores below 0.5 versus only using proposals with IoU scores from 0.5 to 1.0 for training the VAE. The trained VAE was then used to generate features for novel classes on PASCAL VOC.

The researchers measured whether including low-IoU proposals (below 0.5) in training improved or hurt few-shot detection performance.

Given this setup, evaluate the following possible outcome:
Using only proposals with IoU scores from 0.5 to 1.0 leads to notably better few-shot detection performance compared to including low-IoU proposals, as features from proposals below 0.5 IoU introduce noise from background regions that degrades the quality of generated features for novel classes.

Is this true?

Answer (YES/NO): YES